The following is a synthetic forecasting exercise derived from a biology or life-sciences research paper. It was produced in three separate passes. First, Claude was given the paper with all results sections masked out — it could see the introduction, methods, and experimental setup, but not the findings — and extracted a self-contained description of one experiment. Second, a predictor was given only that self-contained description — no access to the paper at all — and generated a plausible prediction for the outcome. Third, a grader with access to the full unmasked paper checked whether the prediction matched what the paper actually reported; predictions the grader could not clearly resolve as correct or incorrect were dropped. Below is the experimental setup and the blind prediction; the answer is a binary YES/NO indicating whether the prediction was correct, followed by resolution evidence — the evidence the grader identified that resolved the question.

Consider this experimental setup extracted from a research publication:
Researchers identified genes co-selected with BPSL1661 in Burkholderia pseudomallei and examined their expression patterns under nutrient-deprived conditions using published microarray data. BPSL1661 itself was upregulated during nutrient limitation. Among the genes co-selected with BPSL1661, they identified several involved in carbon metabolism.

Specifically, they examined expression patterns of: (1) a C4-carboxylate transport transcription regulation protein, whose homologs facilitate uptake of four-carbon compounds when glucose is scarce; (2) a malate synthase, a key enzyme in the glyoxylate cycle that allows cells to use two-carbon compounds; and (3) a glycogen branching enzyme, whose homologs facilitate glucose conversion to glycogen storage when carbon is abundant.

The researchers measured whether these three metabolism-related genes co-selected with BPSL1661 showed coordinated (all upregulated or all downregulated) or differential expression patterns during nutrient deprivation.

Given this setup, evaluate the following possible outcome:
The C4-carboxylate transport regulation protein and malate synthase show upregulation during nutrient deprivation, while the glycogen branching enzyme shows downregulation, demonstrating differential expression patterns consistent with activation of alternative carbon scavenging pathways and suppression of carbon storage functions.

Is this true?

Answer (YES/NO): YES